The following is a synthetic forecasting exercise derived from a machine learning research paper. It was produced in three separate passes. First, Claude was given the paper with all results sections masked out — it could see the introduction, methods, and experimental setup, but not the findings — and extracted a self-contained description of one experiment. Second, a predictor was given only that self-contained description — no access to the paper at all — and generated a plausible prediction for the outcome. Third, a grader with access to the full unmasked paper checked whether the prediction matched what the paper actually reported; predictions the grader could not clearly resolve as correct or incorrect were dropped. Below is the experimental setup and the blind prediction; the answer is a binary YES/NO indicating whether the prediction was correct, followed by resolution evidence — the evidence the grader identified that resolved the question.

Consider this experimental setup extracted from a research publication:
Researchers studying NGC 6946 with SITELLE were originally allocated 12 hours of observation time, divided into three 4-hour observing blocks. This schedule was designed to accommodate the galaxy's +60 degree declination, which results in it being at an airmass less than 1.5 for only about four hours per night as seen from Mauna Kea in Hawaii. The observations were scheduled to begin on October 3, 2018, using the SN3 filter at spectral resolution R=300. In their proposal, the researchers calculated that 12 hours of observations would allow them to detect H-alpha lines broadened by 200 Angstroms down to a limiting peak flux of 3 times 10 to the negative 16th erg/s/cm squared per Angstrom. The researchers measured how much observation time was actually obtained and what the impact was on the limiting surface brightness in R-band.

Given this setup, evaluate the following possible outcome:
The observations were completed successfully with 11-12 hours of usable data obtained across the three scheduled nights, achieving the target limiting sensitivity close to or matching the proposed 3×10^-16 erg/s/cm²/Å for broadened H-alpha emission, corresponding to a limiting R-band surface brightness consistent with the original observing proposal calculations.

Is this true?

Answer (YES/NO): NO